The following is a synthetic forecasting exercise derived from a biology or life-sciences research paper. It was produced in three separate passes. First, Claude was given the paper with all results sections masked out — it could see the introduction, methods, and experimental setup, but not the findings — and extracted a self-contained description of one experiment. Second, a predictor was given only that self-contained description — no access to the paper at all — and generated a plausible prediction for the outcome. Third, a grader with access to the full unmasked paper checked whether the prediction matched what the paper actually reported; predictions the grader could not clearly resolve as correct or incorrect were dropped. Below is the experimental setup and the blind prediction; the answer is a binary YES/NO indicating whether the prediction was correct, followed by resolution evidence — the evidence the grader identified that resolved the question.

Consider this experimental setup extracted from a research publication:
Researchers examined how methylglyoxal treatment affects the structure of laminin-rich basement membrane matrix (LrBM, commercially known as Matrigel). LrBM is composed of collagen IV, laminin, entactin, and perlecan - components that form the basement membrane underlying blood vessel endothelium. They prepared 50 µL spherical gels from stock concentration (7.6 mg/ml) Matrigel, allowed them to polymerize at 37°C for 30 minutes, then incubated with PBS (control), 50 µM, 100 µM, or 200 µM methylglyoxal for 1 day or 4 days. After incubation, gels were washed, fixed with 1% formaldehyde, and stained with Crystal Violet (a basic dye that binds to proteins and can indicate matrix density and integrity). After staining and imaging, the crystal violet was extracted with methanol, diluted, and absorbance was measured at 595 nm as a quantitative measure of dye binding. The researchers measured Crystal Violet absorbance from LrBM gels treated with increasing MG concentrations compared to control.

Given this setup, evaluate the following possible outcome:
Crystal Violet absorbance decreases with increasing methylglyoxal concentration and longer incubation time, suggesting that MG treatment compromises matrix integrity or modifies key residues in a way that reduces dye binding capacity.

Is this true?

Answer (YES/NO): YES